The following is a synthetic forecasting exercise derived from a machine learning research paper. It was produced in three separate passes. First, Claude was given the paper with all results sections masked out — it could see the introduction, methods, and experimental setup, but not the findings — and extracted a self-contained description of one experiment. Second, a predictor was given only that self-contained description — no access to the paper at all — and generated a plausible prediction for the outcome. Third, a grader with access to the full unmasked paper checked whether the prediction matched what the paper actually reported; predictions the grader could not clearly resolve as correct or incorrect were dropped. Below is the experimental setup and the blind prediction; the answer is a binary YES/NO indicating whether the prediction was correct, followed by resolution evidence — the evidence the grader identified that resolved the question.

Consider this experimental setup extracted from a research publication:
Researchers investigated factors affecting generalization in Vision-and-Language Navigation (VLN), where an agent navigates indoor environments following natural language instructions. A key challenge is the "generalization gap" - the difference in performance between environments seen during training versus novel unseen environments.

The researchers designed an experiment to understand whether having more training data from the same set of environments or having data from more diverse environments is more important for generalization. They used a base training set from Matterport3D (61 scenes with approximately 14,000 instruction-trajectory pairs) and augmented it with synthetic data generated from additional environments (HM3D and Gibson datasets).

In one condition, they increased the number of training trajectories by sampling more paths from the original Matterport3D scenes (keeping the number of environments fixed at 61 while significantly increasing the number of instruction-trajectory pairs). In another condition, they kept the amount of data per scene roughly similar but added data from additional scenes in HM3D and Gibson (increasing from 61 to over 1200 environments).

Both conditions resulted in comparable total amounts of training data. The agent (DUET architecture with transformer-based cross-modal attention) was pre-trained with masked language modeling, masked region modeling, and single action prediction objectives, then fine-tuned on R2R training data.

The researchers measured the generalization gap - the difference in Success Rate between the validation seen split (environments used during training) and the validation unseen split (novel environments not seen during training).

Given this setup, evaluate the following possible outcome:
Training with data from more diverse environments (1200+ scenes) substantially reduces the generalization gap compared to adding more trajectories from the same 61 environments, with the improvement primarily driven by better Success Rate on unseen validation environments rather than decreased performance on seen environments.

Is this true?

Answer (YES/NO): YES